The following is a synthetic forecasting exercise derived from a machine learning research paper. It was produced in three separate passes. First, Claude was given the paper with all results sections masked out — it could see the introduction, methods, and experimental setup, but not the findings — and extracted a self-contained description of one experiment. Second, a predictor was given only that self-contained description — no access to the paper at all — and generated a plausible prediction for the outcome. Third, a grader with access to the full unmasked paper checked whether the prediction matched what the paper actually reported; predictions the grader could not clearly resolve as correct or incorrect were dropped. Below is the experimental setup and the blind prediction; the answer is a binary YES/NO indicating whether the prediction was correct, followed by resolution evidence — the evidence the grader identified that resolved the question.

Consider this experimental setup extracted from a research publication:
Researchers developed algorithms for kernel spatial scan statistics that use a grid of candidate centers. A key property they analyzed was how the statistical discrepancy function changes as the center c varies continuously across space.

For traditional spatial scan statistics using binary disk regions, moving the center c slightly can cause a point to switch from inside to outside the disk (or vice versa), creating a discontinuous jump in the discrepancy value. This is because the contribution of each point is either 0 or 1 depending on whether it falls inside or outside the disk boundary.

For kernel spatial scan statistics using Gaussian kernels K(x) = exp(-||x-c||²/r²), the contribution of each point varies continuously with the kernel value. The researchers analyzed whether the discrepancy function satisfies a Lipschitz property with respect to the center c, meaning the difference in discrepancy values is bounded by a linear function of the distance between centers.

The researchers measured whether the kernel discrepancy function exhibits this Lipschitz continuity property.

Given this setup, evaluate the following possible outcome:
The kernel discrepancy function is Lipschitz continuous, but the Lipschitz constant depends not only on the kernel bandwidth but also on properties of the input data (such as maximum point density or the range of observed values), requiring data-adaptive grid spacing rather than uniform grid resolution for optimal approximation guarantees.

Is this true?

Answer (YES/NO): NO